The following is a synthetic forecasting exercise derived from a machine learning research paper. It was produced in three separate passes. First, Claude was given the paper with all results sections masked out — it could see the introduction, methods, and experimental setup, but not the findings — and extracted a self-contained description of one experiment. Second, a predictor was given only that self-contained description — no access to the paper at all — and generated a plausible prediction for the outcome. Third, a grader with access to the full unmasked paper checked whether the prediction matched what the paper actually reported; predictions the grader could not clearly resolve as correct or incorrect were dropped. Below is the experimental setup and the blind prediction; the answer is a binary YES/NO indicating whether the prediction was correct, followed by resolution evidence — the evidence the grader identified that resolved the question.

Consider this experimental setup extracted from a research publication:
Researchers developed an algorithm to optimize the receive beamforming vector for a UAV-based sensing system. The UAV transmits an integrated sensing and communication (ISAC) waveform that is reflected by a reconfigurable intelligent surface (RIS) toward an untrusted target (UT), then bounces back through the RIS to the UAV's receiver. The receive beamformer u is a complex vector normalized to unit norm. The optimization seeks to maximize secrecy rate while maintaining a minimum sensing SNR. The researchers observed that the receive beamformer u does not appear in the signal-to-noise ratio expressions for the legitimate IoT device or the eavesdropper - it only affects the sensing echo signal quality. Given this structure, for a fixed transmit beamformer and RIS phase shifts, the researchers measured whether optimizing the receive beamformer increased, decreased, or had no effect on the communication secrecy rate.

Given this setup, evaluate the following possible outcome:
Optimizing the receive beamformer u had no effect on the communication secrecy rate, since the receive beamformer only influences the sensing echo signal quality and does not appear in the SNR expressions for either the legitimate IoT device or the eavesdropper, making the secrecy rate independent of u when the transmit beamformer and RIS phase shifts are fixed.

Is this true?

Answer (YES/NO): YES